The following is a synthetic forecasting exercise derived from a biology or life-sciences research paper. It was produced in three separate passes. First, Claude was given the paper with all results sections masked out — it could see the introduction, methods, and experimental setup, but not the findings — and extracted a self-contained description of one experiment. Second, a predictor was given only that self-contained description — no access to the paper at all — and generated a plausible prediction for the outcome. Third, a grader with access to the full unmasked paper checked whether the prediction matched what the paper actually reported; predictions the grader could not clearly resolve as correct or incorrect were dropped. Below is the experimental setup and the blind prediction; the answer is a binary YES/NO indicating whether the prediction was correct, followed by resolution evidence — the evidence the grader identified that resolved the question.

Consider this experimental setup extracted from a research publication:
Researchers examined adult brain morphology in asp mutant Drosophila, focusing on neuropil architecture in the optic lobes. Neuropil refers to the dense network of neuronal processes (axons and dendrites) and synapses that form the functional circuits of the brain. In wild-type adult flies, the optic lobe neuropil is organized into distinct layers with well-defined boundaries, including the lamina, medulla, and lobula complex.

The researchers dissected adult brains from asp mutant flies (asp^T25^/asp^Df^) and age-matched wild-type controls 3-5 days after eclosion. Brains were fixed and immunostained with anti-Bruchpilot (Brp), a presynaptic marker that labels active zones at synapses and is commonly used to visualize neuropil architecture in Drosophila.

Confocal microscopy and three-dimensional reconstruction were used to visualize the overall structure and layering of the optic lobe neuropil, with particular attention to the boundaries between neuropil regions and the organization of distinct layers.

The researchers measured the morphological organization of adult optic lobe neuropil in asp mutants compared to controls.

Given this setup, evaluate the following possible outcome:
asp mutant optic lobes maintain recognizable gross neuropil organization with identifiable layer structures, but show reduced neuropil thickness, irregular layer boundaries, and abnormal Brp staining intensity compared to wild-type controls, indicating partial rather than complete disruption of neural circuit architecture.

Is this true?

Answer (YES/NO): NO